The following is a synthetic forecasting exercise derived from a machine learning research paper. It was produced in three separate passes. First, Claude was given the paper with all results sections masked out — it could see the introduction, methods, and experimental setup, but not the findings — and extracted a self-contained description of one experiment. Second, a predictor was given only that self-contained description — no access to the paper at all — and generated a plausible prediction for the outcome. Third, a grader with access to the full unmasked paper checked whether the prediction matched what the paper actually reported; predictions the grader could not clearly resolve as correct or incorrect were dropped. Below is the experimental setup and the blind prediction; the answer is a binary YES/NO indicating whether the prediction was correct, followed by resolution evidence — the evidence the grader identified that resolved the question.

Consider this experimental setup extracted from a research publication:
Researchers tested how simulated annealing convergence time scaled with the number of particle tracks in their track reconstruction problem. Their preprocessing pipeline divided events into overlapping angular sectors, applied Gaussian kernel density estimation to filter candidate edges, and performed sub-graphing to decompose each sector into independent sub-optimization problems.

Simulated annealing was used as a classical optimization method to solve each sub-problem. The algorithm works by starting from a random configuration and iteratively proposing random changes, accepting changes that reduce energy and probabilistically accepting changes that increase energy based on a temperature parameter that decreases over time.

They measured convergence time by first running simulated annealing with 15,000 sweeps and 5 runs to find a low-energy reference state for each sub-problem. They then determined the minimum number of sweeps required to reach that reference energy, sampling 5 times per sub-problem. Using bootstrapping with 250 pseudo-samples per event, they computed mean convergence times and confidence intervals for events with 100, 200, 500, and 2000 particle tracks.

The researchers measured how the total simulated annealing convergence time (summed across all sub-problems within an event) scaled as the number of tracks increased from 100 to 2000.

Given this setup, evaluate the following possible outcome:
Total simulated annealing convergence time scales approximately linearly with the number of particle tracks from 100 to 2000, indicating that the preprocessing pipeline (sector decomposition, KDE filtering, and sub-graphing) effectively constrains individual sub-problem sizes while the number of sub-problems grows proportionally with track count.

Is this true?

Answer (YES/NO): NO